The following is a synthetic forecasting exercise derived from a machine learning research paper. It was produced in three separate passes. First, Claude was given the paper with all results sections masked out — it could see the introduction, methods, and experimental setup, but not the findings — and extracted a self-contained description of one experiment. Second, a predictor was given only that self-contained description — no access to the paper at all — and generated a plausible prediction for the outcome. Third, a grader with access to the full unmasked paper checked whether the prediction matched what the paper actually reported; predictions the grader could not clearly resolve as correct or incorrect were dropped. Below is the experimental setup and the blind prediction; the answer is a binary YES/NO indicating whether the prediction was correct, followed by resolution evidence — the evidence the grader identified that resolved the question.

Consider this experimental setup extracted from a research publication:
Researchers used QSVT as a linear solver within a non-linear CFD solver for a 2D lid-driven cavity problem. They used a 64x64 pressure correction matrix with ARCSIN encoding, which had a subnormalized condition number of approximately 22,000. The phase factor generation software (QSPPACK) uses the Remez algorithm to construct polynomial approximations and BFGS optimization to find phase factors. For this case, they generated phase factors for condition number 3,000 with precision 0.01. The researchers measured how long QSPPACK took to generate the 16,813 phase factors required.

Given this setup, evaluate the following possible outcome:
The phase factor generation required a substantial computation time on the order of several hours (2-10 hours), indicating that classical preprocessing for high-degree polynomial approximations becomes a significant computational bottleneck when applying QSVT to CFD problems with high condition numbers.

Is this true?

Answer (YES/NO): NO